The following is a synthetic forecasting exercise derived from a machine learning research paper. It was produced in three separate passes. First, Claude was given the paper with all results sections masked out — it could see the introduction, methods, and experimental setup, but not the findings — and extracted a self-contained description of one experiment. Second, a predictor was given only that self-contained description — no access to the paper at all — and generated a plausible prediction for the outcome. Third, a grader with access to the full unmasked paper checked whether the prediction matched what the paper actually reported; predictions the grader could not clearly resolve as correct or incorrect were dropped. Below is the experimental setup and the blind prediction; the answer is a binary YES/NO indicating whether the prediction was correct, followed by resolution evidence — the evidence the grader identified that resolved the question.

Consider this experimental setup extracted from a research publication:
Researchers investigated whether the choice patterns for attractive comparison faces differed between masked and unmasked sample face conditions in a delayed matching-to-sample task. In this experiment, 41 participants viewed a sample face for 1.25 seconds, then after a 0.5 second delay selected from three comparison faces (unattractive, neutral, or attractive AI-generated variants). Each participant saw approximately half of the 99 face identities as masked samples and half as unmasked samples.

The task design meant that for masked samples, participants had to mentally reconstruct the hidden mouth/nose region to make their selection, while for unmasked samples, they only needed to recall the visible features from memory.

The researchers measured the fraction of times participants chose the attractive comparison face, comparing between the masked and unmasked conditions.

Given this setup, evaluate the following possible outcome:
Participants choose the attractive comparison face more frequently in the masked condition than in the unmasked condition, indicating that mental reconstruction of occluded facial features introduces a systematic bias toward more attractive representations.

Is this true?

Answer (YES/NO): NO